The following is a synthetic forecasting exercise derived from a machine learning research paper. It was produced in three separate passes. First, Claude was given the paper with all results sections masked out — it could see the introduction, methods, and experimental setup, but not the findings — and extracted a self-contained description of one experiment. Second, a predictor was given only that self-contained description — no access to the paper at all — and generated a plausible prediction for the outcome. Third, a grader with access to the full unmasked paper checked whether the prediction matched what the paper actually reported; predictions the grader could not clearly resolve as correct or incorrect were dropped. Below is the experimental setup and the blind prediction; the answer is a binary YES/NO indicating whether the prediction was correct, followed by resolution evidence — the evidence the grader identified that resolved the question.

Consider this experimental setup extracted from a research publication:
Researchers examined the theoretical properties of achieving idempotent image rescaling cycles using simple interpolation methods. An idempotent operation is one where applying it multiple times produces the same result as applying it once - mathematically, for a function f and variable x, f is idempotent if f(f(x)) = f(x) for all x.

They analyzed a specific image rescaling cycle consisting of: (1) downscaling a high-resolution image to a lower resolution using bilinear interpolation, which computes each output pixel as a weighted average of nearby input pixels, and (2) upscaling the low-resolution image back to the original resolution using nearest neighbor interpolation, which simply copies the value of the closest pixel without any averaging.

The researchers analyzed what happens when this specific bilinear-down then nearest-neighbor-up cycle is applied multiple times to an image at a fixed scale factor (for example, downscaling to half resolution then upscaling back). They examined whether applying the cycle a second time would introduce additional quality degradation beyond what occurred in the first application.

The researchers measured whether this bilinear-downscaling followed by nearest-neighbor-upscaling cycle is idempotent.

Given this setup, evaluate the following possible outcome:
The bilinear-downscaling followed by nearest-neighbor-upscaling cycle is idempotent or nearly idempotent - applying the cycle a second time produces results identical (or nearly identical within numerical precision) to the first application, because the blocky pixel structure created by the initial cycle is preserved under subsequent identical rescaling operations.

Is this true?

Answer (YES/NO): YES